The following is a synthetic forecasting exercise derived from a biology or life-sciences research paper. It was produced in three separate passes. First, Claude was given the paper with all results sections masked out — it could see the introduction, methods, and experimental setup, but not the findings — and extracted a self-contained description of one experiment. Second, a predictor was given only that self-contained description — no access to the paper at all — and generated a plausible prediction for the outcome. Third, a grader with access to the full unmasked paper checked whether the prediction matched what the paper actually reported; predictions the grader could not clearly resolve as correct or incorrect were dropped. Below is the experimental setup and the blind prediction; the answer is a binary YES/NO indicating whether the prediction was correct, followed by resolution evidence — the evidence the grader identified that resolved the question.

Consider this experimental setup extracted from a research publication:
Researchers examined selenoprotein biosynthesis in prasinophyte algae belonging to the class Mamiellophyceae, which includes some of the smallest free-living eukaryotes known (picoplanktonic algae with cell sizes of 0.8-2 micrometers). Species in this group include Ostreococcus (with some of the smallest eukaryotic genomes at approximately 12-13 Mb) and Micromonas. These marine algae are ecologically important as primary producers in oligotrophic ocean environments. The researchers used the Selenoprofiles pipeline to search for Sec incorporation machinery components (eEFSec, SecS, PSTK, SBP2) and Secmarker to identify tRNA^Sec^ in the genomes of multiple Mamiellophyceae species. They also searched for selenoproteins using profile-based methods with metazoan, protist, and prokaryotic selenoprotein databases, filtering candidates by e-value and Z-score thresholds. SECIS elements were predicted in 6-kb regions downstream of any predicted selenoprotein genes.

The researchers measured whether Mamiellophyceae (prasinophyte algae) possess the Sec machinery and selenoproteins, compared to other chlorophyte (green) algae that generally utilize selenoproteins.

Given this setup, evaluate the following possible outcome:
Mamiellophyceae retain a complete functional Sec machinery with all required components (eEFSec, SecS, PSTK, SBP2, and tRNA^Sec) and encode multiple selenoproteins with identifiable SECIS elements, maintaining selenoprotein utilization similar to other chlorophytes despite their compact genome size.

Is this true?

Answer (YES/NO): NO